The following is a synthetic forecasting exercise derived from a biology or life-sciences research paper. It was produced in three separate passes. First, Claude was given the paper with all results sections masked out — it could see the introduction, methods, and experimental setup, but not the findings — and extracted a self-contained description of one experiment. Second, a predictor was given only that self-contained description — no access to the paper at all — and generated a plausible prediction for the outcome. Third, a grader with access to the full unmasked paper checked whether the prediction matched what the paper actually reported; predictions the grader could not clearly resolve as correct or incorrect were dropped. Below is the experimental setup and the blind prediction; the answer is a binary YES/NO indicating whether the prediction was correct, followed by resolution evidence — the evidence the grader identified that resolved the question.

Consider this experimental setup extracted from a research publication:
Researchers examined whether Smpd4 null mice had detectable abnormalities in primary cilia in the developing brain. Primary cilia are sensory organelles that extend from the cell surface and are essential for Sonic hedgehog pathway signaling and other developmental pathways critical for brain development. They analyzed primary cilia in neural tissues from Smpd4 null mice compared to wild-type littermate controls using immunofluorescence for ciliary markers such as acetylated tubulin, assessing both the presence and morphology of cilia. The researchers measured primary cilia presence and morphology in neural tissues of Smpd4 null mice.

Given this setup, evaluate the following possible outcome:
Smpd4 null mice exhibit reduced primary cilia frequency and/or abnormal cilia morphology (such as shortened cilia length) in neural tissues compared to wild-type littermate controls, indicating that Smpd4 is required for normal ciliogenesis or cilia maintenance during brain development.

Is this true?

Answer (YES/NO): NO